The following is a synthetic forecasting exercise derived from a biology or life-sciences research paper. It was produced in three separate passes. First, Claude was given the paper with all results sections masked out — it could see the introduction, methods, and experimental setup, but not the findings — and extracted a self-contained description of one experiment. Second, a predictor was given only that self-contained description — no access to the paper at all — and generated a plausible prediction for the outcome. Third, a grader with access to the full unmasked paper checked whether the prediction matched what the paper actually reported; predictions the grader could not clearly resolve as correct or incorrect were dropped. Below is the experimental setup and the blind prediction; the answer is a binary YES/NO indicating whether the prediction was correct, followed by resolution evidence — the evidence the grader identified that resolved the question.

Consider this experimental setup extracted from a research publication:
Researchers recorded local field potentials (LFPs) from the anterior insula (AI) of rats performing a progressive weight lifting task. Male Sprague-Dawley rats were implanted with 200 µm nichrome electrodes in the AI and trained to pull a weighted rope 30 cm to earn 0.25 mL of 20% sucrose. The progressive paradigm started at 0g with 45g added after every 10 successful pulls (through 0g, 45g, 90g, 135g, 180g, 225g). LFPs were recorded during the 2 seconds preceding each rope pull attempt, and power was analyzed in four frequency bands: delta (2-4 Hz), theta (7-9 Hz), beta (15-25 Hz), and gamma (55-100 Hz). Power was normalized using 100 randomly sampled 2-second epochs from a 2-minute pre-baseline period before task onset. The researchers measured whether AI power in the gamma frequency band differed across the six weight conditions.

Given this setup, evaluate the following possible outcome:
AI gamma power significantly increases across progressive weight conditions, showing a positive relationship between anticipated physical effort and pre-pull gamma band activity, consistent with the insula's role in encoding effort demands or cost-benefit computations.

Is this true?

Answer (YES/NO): NO